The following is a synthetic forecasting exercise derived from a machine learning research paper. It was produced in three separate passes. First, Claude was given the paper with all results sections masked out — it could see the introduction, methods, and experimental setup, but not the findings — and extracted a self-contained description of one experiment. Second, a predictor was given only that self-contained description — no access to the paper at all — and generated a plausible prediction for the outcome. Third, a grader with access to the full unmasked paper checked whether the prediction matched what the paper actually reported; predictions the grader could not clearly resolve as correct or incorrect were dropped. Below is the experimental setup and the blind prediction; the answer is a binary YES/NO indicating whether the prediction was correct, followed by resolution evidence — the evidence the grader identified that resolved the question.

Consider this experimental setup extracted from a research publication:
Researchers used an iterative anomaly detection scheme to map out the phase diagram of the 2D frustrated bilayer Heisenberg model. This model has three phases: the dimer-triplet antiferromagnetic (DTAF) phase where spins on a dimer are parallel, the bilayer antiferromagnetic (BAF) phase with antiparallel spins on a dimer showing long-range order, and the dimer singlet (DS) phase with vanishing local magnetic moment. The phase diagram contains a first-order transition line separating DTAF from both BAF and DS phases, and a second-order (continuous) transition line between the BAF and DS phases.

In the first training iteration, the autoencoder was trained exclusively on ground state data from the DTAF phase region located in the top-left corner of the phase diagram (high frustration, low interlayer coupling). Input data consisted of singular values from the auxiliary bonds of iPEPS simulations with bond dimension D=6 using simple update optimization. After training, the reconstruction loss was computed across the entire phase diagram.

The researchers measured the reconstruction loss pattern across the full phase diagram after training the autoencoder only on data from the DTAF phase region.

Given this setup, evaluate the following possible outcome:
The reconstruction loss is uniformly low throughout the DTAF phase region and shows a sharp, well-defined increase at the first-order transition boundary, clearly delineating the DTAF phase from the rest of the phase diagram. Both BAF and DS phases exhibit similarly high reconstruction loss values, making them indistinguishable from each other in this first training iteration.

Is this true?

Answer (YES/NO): NO